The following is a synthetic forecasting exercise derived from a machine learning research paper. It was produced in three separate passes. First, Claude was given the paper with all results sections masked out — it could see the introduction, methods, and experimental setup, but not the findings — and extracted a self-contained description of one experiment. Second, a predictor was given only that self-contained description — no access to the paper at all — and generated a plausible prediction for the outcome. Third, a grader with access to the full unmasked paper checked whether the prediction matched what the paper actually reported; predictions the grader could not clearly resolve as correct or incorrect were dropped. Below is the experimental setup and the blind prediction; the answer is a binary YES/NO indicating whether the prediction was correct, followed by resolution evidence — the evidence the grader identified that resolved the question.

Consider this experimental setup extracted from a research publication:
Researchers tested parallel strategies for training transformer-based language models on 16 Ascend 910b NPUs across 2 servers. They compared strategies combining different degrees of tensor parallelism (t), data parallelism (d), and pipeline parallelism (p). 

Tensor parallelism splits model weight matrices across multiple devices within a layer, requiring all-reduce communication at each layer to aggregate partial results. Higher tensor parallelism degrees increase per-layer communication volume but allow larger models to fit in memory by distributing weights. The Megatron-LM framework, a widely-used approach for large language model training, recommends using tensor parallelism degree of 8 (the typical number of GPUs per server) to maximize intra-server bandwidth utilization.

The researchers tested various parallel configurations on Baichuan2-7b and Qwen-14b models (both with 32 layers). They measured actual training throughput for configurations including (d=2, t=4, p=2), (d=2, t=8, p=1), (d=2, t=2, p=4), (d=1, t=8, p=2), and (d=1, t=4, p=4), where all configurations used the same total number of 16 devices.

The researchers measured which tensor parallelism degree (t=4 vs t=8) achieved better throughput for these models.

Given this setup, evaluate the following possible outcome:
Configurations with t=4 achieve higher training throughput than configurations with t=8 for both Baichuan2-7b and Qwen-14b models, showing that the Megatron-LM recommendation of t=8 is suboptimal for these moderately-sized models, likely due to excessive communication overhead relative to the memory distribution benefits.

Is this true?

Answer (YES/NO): YES